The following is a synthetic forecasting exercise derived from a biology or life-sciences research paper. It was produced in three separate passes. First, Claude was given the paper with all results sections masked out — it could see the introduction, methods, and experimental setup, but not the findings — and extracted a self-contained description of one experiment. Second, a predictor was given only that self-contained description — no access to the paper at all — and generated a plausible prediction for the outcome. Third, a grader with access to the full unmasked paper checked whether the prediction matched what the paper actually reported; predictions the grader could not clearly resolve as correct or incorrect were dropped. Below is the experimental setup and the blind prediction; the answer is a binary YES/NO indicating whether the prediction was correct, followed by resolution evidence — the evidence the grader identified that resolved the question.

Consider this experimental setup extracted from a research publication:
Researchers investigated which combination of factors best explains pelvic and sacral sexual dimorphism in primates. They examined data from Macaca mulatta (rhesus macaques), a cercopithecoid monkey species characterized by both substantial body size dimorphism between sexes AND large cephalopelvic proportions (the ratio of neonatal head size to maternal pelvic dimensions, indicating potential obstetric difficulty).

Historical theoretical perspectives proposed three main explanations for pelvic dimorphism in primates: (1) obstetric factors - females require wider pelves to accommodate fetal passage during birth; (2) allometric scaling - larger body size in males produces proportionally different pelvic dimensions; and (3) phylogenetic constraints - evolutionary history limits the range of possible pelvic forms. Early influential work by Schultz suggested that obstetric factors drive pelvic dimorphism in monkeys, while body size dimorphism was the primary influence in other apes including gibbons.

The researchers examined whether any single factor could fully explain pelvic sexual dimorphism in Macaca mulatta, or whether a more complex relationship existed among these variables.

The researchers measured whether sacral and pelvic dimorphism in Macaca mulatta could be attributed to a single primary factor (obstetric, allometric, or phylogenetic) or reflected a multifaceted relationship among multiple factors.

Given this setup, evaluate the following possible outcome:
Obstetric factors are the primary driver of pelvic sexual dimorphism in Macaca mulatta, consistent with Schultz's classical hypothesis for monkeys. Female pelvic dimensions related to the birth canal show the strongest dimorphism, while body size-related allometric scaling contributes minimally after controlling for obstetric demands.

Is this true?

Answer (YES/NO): NO